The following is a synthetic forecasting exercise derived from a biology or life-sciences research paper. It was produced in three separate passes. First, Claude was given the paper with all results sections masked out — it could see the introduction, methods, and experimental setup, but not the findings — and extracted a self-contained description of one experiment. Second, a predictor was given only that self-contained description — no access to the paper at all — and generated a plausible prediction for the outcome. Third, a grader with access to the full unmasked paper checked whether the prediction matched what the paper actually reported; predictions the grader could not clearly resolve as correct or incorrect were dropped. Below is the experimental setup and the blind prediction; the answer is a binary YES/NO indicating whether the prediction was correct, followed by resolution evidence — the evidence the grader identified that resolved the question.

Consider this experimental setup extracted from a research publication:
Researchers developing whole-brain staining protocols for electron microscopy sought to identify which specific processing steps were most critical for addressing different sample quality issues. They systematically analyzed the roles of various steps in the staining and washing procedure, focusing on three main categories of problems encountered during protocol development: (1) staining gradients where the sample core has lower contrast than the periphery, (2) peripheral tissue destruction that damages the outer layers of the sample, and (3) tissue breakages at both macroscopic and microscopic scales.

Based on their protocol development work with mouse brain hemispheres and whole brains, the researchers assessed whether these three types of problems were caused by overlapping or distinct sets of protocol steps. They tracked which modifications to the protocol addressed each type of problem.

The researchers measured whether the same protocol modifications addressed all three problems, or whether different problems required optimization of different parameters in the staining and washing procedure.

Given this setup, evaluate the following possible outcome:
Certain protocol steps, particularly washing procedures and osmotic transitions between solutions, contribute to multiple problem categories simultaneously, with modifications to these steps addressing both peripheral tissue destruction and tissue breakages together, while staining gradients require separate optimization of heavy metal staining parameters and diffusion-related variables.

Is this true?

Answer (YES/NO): NO